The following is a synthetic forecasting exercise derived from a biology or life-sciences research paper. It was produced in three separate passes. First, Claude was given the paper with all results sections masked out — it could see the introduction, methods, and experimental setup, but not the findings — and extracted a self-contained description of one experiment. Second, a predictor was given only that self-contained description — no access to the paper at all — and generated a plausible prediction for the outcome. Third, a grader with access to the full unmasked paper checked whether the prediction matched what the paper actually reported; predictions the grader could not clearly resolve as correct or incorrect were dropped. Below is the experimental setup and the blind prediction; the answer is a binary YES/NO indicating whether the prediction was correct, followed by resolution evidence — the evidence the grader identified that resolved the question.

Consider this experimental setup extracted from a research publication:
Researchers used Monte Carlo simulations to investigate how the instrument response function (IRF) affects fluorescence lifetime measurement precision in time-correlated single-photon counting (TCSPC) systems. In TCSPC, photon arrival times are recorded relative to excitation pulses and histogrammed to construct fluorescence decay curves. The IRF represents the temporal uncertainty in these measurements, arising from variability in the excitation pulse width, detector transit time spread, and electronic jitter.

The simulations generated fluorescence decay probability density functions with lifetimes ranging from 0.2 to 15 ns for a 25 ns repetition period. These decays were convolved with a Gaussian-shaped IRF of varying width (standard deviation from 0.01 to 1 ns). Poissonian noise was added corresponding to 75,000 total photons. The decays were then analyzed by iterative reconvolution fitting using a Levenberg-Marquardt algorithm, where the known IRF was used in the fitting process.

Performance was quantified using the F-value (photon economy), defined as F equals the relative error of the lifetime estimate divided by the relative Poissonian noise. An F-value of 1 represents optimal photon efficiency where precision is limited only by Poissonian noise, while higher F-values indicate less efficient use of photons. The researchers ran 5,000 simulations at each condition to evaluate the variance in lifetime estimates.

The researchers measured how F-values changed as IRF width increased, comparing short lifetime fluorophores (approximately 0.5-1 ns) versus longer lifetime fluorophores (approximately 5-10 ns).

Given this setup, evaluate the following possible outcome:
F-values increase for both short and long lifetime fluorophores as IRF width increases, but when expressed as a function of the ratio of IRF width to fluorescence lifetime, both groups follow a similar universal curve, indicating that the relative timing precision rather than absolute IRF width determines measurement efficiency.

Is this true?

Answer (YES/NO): NO